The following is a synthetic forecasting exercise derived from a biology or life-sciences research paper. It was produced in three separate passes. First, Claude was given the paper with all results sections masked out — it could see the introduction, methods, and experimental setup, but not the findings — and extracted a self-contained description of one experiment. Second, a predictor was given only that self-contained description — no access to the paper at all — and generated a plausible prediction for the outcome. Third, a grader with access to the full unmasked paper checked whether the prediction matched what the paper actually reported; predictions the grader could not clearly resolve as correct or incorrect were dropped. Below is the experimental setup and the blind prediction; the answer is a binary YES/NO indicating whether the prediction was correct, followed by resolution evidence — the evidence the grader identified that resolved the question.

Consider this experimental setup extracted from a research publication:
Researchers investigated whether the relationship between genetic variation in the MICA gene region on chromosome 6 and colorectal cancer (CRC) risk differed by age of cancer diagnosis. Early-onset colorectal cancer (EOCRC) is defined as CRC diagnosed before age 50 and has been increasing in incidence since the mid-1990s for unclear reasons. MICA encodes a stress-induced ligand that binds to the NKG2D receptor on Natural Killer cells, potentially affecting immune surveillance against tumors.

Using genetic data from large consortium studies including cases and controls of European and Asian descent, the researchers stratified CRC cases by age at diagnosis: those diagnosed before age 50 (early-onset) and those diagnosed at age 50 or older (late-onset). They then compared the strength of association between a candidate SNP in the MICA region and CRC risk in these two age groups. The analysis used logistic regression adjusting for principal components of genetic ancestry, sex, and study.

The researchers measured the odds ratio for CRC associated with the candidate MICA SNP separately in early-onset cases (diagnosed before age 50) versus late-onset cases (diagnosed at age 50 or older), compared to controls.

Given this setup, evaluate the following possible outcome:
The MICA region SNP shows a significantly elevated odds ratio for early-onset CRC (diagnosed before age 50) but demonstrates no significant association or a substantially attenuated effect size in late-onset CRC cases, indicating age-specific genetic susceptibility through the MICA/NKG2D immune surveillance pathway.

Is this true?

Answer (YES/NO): YES